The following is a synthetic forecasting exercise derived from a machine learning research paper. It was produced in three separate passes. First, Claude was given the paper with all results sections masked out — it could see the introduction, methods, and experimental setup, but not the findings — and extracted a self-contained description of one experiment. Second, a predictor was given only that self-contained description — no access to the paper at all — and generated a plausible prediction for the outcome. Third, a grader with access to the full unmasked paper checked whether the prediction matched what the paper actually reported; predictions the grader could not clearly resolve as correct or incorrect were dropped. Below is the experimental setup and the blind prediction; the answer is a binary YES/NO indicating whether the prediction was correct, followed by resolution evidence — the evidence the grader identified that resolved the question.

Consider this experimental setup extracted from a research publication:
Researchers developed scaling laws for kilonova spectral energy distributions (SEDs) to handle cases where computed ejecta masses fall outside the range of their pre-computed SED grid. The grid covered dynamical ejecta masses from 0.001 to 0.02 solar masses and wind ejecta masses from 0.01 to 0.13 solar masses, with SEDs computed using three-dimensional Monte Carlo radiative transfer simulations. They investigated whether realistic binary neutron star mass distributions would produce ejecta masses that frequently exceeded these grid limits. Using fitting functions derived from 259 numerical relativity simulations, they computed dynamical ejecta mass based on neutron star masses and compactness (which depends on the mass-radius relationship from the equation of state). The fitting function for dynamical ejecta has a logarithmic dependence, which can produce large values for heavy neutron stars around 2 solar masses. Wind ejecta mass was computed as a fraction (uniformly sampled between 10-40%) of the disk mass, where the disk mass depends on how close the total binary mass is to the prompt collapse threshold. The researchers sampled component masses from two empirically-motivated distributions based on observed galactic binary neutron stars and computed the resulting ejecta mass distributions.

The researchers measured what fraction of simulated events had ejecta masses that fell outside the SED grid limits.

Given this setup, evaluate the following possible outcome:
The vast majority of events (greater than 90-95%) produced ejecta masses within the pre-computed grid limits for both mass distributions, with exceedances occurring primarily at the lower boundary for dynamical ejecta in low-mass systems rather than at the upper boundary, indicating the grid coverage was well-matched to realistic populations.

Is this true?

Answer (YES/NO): NO